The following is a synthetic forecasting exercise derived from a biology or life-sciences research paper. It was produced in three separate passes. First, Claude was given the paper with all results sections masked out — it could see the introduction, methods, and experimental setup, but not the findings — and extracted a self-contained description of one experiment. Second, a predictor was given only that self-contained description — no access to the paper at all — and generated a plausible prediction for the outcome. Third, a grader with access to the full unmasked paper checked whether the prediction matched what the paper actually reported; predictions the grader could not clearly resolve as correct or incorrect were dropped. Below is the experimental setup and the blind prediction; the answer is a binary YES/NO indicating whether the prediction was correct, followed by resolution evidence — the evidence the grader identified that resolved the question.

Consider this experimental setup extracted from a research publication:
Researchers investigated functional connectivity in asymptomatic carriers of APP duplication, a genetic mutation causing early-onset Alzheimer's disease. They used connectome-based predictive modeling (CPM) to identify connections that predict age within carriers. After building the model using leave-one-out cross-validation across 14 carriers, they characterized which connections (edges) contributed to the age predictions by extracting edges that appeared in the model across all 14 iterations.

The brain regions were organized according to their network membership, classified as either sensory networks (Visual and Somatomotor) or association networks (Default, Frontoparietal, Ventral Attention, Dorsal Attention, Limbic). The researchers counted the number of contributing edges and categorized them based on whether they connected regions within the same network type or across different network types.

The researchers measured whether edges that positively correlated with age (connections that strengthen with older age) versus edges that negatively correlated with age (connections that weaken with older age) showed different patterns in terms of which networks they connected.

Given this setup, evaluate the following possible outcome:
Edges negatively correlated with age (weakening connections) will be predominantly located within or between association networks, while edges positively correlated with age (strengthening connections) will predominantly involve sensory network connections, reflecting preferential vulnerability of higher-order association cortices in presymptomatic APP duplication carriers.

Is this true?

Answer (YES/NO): NO